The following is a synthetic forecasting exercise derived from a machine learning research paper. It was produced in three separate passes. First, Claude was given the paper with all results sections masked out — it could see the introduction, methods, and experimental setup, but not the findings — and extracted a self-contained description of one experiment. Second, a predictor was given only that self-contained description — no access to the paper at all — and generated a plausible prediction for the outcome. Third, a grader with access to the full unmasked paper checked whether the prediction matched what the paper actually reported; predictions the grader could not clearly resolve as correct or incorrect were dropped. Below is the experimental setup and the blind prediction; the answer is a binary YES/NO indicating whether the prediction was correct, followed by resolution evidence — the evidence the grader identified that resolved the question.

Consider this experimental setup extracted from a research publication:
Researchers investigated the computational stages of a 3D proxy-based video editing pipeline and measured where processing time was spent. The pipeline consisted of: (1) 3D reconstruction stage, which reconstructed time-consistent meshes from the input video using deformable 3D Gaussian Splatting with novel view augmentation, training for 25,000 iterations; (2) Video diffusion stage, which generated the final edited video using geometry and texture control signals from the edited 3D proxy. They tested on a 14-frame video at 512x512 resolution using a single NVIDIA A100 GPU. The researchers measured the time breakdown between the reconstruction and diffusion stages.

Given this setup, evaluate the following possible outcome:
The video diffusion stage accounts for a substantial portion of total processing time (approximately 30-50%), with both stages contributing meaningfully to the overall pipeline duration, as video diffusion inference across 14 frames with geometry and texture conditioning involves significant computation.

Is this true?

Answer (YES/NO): NO